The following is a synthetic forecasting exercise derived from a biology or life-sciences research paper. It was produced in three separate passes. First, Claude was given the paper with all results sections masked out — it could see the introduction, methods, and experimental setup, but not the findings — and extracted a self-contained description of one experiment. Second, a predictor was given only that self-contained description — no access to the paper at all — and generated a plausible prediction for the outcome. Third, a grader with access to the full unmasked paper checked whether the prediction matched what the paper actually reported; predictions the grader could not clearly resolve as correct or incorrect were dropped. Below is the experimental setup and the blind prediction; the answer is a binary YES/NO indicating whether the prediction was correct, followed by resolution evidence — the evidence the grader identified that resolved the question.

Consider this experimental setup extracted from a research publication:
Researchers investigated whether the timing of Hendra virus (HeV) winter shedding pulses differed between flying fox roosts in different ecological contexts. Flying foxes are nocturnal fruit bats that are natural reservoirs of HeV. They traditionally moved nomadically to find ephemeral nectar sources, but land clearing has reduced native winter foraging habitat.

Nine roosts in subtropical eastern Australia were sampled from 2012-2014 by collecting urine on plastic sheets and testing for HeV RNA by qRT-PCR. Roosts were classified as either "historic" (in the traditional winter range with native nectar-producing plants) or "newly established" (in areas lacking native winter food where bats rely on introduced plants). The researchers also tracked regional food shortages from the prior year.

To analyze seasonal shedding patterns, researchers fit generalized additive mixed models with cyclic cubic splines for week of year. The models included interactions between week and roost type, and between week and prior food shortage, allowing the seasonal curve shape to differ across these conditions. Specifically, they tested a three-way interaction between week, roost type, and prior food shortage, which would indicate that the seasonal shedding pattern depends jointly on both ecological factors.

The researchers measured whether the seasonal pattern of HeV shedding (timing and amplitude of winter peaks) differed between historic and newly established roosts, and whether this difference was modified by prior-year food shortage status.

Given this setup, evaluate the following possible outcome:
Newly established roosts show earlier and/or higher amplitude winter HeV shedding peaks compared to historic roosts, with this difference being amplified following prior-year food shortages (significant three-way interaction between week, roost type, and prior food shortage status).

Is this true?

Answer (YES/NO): NO